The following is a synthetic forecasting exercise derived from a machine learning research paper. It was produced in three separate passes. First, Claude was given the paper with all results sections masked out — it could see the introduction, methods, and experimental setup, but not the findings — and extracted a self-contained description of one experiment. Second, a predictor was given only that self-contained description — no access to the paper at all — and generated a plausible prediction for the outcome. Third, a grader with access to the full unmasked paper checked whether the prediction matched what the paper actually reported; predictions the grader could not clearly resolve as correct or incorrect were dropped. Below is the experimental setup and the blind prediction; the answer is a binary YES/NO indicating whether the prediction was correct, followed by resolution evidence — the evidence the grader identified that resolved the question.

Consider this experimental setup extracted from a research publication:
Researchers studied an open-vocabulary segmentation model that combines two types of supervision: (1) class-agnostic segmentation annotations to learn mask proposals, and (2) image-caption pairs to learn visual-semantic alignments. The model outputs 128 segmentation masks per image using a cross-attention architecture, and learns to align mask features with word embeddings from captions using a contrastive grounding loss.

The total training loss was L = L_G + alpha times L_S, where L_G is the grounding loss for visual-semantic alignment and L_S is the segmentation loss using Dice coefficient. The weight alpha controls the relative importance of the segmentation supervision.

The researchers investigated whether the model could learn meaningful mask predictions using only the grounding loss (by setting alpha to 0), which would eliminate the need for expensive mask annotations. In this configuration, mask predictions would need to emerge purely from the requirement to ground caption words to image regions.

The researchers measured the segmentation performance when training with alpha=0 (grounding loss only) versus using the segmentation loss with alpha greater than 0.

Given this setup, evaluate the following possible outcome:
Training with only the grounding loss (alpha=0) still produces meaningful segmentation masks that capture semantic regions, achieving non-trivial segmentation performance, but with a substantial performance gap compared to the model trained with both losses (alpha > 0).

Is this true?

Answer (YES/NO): NO